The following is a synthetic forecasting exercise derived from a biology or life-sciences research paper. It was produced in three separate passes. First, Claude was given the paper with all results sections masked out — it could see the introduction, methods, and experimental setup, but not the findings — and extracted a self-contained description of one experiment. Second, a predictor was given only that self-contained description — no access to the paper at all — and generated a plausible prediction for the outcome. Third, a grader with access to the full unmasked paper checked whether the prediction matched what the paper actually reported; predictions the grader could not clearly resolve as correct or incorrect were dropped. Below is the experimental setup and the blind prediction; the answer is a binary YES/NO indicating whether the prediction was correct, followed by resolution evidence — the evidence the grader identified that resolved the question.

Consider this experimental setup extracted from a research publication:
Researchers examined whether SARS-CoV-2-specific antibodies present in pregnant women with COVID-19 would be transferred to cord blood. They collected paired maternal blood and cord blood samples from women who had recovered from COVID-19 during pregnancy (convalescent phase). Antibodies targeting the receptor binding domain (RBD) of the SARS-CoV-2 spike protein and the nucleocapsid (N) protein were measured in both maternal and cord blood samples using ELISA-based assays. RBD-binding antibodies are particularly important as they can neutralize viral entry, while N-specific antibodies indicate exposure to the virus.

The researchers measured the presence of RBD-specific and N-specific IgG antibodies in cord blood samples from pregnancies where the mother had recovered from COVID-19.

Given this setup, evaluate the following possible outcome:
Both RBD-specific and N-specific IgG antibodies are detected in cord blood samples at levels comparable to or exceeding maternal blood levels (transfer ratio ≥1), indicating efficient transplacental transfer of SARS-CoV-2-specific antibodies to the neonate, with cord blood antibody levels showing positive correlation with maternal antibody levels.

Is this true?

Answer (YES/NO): NO